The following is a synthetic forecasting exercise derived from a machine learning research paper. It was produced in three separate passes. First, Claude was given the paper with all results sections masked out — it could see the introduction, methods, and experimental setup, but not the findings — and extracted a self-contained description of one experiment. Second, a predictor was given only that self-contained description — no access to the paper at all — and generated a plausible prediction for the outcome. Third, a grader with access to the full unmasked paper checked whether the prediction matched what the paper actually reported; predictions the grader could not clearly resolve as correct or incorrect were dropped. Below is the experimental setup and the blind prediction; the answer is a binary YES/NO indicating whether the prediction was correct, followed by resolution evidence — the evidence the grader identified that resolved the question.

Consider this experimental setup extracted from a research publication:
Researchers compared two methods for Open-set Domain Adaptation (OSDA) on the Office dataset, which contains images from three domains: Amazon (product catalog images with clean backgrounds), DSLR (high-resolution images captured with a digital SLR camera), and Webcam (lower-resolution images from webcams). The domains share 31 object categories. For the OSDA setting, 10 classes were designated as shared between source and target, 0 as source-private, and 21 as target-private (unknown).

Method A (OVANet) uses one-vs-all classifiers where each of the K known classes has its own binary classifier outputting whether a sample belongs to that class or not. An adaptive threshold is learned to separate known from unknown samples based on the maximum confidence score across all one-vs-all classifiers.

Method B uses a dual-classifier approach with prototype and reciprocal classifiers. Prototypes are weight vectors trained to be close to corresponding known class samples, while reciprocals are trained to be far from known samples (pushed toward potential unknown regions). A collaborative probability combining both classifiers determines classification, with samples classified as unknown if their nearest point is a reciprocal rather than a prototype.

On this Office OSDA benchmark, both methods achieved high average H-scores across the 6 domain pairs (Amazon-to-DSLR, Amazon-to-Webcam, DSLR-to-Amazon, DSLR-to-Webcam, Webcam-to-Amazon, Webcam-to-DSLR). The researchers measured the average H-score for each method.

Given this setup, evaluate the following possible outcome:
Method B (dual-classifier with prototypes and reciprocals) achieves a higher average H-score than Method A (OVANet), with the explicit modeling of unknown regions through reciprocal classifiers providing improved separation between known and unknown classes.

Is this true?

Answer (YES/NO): NO